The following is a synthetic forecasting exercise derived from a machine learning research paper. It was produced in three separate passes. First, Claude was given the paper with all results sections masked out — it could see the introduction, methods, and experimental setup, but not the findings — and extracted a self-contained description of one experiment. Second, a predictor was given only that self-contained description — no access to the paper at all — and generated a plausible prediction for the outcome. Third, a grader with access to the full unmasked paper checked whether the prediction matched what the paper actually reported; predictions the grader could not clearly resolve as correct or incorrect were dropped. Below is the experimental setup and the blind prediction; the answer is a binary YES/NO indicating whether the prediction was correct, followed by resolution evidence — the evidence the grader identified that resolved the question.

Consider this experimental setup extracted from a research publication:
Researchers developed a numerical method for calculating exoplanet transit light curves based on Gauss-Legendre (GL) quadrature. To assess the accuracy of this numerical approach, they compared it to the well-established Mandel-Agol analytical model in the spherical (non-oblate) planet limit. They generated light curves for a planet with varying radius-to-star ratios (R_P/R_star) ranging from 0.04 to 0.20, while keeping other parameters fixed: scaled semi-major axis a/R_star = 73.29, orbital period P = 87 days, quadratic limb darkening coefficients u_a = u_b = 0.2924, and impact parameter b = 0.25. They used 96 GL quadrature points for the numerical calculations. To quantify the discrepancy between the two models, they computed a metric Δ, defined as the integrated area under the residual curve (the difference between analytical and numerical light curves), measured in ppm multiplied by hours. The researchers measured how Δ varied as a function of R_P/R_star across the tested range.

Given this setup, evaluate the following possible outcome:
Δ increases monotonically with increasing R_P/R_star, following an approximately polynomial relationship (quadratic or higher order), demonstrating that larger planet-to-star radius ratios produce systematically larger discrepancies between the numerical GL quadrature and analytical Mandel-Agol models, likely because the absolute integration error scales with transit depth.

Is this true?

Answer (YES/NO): YES